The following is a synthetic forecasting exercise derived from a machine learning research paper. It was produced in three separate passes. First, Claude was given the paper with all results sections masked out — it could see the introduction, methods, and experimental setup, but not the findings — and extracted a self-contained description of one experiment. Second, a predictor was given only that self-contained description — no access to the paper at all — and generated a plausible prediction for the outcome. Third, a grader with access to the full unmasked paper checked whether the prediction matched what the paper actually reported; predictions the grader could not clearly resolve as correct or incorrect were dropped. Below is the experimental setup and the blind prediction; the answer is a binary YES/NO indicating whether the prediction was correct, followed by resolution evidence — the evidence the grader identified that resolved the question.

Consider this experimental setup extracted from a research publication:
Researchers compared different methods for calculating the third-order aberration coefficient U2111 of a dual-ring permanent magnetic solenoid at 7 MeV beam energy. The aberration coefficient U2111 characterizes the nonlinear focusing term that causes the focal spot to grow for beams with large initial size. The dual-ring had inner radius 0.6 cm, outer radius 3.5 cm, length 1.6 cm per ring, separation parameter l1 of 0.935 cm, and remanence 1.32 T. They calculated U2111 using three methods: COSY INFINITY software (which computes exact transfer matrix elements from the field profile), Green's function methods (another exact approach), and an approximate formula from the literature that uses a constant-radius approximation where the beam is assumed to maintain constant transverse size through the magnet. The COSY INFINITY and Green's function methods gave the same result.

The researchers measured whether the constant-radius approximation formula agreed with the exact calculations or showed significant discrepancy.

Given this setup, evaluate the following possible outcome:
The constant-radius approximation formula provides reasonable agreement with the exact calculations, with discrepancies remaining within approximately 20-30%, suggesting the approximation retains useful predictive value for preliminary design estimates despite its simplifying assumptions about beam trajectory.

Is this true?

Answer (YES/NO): NO